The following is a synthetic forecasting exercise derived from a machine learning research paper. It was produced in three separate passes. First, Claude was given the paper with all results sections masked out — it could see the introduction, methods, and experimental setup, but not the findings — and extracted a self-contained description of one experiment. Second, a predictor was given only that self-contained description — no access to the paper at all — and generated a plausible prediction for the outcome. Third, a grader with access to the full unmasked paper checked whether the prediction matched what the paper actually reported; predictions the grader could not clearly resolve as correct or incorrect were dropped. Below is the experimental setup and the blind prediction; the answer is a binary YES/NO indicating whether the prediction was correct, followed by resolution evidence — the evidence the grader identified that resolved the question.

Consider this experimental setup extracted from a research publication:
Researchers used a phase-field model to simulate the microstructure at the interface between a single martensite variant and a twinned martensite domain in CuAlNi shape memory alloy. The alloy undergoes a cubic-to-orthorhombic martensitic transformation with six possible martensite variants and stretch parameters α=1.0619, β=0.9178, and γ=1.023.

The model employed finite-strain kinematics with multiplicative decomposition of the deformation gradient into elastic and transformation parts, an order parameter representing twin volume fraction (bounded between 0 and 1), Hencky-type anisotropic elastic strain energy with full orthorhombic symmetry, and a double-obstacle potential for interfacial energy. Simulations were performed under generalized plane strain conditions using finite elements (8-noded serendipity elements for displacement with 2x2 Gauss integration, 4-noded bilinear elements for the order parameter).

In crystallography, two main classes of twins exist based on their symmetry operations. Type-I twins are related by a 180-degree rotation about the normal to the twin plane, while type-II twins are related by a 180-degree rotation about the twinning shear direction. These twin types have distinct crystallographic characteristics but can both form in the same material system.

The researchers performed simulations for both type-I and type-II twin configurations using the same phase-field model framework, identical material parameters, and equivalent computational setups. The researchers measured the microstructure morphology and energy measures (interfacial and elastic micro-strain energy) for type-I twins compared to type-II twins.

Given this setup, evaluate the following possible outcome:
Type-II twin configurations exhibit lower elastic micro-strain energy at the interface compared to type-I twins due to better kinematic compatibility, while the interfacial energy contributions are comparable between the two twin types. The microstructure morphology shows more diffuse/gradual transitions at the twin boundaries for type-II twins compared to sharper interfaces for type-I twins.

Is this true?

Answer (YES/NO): NO